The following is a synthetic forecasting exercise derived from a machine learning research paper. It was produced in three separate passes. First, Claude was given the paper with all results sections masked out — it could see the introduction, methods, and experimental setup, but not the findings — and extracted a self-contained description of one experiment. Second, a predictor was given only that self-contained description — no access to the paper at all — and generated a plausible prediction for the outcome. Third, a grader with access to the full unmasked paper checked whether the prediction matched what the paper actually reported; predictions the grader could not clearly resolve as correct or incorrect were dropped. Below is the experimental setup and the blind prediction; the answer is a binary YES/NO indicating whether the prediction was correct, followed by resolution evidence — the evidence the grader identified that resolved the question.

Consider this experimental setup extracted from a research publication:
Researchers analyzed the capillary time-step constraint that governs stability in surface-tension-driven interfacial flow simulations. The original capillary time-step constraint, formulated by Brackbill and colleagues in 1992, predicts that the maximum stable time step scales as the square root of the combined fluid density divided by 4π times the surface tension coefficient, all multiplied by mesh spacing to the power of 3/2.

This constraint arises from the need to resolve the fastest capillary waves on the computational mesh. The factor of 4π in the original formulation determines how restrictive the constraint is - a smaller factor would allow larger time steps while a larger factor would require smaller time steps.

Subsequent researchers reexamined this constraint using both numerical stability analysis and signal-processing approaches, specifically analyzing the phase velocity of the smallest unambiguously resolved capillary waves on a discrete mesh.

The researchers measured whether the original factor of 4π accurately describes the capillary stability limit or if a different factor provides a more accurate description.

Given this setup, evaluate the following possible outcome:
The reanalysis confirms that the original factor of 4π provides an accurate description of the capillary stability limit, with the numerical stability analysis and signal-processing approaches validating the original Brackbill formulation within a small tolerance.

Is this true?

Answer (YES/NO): NO